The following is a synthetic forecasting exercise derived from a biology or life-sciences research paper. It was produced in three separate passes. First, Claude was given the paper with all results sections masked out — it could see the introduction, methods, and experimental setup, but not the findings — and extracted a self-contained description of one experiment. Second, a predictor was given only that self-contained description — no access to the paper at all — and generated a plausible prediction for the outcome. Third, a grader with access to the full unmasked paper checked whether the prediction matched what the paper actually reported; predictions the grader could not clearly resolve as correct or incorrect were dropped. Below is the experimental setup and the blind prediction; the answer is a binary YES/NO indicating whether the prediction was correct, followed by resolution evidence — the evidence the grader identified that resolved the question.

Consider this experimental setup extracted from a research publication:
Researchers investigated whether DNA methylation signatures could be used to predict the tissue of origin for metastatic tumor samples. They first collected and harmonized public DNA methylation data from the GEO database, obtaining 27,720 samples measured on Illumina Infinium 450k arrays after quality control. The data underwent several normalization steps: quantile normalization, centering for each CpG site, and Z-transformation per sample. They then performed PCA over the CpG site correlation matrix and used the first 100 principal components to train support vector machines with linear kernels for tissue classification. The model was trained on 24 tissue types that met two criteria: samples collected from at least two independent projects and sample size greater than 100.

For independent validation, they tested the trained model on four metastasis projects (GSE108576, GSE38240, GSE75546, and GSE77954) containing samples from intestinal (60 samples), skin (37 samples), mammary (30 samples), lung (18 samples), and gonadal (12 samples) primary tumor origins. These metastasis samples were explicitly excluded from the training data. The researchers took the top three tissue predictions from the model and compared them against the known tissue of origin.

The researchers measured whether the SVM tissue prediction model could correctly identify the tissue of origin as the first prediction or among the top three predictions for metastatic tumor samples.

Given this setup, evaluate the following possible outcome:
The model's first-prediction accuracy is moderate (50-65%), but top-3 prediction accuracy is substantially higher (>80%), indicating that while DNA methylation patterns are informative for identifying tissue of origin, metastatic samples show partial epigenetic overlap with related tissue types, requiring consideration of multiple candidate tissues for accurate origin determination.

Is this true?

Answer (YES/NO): NO